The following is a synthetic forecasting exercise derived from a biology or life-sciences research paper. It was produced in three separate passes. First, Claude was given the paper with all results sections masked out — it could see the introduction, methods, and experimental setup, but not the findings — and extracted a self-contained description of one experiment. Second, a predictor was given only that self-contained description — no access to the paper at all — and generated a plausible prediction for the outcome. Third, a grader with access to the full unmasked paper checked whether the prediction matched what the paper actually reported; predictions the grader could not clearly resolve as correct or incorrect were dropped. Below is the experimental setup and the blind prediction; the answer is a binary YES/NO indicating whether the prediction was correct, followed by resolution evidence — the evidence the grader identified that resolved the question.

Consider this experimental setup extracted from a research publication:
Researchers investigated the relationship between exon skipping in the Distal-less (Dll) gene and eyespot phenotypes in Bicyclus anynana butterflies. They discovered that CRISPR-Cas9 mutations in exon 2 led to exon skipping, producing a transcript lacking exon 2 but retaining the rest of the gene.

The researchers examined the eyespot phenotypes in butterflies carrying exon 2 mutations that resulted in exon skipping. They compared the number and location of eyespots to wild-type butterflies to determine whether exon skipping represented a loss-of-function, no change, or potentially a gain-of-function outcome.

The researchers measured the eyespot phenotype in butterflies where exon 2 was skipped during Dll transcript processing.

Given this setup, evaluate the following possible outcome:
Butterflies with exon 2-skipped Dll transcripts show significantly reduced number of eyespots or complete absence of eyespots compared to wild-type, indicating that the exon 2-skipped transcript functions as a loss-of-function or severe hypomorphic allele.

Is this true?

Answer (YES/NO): NO